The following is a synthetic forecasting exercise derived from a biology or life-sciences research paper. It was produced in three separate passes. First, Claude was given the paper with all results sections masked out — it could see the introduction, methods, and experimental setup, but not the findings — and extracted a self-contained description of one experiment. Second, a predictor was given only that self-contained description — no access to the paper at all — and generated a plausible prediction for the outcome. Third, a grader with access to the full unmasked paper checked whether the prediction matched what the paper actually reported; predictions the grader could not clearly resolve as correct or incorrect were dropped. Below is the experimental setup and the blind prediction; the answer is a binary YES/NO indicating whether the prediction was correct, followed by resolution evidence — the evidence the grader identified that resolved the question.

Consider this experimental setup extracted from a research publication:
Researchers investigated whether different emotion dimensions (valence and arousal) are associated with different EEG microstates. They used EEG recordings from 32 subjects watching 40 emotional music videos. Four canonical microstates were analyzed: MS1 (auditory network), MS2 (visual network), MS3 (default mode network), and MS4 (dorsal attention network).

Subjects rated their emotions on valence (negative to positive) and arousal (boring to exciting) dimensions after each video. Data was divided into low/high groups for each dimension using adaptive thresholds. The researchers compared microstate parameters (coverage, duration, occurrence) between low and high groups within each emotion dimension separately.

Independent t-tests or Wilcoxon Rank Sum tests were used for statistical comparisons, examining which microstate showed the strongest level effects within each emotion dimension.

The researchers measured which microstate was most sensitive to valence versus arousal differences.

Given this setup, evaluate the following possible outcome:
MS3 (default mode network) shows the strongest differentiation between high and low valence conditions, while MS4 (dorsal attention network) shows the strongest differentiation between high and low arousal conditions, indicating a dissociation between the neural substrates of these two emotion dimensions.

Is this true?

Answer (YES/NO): NO